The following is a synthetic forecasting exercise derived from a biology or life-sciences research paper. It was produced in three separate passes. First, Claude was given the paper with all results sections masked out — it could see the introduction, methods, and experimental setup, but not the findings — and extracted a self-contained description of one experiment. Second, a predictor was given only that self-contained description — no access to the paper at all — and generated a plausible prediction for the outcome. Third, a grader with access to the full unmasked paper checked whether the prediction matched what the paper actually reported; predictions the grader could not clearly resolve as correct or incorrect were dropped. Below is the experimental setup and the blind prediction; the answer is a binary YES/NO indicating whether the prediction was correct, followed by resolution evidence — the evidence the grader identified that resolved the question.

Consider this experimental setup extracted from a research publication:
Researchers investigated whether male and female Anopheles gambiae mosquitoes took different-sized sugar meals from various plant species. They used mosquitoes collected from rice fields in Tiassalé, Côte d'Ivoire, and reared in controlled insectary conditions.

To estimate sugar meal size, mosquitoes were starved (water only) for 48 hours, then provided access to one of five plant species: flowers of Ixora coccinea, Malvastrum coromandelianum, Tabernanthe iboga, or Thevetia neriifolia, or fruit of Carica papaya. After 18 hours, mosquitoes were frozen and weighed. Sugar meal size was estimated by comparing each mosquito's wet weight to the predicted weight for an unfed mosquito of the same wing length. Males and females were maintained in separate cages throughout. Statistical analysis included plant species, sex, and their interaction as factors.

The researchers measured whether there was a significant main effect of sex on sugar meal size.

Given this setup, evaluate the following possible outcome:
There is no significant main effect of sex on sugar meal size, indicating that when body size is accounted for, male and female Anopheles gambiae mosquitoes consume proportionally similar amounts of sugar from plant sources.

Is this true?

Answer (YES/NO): NO